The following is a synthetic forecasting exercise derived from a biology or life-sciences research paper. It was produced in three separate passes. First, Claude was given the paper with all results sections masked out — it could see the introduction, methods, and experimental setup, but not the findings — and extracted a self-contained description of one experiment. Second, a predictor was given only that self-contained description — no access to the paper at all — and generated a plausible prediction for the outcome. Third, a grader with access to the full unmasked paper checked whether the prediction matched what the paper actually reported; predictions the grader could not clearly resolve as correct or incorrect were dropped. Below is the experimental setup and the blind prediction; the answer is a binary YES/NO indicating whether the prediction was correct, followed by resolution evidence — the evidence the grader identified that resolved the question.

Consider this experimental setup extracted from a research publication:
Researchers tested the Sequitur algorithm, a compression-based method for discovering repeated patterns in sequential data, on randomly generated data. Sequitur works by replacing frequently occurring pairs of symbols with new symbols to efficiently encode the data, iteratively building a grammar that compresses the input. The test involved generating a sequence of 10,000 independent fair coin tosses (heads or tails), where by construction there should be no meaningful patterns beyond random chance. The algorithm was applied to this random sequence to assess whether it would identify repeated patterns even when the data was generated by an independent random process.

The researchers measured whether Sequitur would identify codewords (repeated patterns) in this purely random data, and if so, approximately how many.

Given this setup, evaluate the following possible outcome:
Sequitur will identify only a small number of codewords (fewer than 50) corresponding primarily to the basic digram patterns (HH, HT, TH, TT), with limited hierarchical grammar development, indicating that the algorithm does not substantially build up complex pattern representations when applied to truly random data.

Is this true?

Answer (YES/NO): NO